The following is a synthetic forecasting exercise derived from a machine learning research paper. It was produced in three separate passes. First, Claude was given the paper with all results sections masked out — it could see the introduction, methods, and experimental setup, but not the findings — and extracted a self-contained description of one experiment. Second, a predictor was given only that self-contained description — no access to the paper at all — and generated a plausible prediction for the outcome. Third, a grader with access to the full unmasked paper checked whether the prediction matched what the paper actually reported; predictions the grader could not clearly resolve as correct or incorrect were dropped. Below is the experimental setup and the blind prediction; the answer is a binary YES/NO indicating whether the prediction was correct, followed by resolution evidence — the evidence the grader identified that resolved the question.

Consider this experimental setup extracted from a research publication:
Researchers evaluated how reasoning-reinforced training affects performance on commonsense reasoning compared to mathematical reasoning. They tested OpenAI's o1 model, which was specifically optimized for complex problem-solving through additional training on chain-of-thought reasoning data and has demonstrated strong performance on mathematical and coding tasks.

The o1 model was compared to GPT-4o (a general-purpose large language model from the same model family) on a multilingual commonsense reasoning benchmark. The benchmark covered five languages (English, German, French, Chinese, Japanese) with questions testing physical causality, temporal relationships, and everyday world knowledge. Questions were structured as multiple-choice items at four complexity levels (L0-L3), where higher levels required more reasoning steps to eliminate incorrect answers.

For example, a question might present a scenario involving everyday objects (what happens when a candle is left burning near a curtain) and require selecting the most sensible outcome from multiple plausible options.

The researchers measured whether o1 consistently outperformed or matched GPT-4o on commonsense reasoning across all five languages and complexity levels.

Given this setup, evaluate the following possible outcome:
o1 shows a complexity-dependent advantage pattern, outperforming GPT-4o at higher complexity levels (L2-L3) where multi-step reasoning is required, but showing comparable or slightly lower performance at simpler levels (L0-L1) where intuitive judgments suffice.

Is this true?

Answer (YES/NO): NO